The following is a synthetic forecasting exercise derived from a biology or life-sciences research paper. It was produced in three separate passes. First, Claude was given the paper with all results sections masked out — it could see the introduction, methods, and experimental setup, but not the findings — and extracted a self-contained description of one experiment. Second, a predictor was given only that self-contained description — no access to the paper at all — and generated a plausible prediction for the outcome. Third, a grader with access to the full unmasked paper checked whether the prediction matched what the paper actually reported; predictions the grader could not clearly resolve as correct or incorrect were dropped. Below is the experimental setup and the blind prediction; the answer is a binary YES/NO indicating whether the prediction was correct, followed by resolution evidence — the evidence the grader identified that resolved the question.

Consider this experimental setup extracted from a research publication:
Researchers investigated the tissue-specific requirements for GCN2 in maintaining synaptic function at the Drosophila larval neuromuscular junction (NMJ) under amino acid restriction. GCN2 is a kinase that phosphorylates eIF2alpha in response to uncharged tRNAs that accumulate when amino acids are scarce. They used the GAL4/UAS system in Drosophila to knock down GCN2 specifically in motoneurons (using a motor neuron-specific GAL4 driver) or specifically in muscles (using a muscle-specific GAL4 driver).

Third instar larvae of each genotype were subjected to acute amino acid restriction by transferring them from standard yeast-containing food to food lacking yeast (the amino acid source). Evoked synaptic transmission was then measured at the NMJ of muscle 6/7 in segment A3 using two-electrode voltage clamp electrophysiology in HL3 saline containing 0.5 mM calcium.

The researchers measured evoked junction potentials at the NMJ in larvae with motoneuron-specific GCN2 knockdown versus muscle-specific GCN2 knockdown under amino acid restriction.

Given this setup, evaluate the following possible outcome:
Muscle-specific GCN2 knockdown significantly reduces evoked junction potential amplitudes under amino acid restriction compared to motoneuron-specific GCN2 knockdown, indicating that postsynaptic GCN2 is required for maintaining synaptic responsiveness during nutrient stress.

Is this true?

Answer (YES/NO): YES